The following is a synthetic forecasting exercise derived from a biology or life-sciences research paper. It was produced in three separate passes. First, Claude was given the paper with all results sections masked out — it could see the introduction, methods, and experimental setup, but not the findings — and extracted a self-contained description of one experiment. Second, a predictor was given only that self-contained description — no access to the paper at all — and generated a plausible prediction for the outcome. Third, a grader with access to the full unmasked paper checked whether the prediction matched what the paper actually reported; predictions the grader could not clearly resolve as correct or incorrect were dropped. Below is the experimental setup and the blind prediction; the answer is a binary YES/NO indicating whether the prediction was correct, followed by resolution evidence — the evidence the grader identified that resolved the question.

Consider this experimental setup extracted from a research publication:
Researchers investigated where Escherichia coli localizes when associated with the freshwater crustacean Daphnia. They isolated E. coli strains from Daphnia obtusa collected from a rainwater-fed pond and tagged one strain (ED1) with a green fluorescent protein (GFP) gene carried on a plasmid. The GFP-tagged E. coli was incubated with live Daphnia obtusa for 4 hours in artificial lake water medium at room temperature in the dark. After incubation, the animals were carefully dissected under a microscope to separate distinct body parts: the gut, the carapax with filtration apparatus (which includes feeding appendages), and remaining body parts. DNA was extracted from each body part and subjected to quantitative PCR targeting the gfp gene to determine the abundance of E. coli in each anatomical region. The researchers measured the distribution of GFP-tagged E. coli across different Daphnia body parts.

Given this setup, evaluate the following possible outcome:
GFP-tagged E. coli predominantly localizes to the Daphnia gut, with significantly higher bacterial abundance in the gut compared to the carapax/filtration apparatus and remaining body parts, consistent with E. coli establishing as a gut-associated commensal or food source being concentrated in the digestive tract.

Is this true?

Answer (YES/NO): YES